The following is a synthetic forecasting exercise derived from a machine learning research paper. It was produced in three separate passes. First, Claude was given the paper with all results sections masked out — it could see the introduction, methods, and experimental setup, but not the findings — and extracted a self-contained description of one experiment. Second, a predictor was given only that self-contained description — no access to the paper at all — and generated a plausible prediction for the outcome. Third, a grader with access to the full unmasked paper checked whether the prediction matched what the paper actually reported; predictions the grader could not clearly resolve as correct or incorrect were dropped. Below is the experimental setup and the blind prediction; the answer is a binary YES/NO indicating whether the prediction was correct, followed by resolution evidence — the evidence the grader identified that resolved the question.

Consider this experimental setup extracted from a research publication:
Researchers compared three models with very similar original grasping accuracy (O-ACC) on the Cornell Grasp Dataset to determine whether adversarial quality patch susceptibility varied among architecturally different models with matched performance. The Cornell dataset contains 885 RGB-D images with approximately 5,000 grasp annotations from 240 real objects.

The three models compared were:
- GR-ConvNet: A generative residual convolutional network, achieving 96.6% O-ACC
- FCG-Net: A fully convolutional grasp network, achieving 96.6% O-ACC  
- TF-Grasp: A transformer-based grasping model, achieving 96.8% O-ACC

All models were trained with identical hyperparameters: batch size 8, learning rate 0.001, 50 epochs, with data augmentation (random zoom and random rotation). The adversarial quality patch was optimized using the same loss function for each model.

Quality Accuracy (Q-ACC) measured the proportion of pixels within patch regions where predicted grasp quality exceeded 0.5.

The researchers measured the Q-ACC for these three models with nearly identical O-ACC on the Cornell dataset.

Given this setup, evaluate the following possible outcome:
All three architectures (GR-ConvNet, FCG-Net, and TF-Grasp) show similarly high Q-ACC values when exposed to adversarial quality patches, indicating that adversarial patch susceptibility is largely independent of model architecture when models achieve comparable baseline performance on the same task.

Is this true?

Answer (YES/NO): NO